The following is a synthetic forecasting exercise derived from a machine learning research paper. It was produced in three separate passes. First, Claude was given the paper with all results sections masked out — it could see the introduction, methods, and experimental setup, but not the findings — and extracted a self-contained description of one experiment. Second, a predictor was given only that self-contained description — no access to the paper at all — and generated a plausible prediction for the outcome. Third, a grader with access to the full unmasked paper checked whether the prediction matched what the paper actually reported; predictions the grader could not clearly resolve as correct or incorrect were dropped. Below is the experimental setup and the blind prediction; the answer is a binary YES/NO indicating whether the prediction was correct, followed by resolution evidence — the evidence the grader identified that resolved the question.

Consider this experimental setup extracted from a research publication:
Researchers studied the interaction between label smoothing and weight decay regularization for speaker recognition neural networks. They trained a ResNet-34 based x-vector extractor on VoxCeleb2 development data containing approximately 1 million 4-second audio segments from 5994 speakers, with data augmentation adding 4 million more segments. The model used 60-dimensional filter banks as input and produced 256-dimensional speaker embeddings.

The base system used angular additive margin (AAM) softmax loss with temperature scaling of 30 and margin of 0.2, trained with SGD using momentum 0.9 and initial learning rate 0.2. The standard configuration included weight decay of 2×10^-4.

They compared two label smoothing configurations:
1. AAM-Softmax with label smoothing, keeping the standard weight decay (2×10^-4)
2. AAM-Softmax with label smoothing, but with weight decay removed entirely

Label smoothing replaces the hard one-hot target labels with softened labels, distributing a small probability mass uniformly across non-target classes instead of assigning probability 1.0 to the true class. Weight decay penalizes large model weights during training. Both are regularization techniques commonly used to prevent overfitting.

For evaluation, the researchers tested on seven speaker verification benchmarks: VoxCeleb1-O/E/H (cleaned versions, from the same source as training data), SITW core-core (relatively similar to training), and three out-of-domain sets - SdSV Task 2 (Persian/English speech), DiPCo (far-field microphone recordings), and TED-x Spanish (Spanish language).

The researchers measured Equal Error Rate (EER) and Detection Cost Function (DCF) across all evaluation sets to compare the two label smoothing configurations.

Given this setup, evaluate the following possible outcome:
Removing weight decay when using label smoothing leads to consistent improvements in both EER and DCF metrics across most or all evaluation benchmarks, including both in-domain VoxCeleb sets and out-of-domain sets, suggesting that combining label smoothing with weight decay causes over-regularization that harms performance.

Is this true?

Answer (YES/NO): NO